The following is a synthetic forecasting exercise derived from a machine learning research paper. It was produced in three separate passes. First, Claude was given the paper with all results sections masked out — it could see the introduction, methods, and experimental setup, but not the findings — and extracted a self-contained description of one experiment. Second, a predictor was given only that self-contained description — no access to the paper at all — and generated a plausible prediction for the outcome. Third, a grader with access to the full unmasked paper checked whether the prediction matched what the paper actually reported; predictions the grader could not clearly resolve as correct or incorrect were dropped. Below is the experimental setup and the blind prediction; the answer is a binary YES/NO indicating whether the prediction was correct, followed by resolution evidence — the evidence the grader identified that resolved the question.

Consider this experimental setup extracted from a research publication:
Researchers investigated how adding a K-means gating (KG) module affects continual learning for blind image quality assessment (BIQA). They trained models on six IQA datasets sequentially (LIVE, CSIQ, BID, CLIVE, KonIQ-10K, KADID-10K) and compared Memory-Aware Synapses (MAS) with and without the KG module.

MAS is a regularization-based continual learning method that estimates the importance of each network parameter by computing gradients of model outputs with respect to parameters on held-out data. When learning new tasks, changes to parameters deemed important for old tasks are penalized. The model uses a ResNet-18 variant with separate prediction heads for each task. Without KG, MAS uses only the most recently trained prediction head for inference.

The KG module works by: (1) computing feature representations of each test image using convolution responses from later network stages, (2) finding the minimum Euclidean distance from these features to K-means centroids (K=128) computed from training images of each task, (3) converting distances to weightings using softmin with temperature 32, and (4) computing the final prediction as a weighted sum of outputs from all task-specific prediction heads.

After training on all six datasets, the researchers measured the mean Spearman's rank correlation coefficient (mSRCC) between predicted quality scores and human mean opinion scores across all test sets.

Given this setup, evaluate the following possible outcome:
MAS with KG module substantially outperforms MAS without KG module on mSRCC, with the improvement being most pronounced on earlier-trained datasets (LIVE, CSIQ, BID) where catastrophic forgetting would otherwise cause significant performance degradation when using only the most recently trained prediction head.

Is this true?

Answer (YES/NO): NO